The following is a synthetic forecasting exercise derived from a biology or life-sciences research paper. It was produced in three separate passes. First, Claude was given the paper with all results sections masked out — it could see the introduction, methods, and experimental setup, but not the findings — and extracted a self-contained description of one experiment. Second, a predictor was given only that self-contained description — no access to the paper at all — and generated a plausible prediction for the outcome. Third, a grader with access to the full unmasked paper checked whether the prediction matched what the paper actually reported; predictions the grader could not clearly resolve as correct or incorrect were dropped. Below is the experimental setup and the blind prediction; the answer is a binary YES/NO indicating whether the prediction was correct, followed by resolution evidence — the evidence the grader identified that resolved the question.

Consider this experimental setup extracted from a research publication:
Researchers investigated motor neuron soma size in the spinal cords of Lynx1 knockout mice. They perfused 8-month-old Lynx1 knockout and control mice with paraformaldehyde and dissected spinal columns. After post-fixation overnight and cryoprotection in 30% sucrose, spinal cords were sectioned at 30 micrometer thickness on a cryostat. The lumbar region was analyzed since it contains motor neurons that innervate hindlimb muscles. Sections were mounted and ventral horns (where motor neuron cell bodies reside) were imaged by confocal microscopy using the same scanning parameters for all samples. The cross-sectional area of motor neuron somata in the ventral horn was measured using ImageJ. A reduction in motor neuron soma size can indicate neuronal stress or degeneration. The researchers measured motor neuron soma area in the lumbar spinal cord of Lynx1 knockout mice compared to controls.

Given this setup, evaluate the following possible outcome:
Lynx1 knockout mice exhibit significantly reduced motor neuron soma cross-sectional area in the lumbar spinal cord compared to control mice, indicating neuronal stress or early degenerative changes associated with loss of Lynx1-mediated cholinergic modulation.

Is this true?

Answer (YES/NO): NO